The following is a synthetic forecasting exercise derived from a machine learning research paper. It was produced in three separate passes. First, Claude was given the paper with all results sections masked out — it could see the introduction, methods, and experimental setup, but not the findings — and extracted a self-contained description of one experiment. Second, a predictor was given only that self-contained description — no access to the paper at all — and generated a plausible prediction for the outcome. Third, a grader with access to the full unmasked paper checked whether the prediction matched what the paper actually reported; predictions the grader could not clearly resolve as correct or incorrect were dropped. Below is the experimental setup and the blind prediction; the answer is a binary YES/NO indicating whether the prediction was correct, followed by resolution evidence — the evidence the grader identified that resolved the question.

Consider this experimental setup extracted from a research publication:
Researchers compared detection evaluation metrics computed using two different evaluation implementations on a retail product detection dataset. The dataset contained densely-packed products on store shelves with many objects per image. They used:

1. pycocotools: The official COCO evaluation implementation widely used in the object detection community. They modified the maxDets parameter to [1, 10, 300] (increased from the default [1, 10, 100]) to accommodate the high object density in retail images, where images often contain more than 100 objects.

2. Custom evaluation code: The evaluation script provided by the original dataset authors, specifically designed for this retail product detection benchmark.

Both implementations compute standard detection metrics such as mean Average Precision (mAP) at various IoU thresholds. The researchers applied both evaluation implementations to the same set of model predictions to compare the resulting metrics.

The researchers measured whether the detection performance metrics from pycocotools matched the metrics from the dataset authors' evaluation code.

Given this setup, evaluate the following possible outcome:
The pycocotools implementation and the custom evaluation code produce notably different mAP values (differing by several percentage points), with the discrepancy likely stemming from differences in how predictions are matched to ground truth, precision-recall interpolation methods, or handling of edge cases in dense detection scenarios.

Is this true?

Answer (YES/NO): NO